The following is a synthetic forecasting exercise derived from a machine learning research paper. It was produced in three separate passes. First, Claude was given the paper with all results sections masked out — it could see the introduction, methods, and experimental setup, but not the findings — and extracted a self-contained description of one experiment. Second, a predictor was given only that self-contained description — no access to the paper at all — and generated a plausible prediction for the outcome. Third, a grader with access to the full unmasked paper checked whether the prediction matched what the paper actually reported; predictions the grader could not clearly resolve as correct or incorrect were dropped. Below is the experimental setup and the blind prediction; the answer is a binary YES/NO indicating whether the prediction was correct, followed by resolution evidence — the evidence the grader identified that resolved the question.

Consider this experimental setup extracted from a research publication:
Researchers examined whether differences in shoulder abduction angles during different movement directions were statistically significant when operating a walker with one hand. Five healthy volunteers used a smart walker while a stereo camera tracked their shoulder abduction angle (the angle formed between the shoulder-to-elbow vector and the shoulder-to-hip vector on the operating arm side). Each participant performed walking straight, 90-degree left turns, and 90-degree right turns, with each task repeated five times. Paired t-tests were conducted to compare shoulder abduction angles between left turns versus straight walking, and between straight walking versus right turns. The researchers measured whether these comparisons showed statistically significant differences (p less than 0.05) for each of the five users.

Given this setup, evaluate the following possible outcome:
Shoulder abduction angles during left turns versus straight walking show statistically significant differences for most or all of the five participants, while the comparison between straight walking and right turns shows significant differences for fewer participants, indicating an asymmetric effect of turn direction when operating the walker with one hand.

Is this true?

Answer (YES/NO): NO